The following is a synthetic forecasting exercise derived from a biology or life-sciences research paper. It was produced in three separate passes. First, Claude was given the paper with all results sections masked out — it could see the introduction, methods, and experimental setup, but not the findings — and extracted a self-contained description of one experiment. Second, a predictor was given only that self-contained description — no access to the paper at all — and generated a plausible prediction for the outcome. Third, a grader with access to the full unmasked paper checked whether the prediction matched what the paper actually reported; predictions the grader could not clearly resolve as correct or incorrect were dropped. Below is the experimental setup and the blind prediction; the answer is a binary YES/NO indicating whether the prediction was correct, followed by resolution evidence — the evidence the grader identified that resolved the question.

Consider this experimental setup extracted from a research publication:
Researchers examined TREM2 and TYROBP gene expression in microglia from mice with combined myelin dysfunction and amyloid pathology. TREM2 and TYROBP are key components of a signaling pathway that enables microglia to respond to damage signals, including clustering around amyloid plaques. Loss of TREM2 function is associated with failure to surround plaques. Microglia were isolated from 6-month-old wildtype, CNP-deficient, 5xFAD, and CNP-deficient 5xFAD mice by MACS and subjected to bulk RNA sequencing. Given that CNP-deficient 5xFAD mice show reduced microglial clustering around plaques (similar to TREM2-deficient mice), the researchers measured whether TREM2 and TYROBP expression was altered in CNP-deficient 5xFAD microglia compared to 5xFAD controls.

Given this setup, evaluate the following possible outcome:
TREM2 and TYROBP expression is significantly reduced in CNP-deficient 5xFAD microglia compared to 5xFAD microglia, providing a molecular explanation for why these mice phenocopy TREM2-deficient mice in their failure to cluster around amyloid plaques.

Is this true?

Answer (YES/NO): NO